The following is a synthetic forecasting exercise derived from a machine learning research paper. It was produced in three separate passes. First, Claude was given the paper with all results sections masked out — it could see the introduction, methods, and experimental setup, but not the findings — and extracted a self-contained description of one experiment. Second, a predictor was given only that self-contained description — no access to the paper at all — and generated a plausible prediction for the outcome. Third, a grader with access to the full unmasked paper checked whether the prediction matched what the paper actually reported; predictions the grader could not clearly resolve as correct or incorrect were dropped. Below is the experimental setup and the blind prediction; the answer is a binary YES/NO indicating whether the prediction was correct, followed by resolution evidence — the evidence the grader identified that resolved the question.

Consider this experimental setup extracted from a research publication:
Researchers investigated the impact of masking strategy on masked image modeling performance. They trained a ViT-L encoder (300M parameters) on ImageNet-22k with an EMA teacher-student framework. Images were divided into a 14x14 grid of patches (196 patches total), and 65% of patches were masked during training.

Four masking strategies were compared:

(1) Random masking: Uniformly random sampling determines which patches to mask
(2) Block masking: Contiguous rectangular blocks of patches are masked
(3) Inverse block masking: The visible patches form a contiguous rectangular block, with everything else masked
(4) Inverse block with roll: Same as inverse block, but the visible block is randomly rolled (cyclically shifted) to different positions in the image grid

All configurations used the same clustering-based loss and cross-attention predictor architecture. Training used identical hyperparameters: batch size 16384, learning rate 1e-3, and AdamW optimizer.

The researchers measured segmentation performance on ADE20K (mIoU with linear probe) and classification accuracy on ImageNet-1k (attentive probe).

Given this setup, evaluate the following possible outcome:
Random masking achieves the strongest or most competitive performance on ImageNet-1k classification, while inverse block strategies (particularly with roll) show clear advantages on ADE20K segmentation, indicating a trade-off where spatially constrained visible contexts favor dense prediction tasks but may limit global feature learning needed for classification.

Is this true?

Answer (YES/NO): NO